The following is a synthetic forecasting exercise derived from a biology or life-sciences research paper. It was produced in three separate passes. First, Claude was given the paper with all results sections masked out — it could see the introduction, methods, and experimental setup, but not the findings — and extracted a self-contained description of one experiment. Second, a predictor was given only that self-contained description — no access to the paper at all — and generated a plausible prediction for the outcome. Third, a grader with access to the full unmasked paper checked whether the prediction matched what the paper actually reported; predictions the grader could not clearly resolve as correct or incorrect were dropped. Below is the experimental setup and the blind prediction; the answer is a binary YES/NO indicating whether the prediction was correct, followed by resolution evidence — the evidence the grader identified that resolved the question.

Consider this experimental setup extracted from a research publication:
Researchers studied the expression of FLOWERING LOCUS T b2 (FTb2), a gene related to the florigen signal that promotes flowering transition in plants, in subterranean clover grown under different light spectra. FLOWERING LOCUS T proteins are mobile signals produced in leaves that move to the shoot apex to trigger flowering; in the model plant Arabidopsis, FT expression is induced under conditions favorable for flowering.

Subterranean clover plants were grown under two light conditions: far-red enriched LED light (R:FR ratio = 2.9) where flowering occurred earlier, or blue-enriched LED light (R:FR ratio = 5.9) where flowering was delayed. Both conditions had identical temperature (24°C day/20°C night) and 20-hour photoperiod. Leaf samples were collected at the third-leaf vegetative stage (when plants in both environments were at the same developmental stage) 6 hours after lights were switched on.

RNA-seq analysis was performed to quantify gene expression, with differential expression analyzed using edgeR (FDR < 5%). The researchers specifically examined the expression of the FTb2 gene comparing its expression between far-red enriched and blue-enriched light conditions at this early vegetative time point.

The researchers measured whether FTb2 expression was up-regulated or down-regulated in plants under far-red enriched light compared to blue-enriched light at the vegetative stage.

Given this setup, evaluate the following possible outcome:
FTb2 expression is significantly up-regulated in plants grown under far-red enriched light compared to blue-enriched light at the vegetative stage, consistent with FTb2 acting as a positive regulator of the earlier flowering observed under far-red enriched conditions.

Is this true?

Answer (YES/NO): YES